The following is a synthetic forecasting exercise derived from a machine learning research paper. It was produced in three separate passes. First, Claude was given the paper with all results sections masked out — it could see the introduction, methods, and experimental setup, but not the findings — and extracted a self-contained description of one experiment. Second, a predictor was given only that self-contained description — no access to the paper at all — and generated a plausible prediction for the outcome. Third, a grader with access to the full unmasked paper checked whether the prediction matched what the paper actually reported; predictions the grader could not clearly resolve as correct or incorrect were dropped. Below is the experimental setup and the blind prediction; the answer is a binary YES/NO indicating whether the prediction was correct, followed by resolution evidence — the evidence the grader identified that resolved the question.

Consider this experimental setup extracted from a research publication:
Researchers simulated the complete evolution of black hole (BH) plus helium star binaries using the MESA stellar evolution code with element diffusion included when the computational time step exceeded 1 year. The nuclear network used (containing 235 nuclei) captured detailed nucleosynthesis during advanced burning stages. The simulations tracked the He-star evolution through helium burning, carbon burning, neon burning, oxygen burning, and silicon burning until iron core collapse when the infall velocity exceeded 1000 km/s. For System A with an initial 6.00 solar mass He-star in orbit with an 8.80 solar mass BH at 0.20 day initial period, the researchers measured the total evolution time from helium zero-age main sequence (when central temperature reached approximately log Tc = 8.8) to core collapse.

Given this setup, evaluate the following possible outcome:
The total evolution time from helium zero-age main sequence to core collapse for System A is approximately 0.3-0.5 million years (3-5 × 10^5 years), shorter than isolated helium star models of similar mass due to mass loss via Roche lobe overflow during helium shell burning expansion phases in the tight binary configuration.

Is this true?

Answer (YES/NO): NO